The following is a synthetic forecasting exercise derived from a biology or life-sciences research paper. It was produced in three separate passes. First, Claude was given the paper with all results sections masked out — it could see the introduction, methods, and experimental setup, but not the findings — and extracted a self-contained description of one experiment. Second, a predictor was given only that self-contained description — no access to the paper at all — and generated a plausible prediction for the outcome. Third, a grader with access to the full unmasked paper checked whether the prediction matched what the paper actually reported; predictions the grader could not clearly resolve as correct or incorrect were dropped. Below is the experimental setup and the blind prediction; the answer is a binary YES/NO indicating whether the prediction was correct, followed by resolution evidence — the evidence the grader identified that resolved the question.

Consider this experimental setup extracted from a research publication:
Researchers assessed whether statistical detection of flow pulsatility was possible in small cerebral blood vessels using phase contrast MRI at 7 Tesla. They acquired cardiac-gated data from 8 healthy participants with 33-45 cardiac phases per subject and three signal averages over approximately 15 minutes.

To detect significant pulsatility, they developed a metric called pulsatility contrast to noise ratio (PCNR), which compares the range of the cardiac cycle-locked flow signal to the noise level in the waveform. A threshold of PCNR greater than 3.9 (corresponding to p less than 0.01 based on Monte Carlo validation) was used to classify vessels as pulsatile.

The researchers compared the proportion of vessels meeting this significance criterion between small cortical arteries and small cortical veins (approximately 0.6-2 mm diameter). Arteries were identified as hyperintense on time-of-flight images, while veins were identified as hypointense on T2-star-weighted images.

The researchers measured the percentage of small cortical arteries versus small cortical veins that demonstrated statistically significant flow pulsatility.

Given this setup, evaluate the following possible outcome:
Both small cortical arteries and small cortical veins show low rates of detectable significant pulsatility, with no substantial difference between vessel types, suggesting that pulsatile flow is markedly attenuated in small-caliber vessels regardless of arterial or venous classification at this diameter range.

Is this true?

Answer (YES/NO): NO